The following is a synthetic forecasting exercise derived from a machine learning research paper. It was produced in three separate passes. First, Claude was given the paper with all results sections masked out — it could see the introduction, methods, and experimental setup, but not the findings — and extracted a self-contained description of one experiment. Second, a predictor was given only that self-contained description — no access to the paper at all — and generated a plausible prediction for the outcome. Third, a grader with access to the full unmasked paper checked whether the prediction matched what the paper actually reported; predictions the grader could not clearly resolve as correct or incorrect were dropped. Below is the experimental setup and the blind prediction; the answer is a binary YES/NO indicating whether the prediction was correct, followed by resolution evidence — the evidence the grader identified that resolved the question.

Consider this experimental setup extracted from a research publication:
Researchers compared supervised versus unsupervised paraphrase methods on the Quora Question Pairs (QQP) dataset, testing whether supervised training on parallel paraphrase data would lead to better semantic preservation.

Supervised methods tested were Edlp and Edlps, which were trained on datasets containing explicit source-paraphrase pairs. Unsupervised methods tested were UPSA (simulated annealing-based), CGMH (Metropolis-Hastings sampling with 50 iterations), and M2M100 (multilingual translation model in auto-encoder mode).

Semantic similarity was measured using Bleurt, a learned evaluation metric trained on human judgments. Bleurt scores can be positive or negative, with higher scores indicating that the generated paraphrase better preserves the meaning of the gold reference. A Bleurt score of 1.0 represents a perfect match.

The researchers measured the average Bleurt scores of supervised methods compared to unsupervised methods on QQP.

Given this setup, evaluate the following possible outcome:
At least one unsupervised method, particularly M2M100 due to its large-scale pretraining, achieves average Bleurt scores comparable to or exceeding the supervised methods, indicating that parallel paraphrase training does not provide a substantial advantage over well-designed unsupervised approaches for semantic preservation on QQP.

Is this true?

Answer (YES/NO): YES